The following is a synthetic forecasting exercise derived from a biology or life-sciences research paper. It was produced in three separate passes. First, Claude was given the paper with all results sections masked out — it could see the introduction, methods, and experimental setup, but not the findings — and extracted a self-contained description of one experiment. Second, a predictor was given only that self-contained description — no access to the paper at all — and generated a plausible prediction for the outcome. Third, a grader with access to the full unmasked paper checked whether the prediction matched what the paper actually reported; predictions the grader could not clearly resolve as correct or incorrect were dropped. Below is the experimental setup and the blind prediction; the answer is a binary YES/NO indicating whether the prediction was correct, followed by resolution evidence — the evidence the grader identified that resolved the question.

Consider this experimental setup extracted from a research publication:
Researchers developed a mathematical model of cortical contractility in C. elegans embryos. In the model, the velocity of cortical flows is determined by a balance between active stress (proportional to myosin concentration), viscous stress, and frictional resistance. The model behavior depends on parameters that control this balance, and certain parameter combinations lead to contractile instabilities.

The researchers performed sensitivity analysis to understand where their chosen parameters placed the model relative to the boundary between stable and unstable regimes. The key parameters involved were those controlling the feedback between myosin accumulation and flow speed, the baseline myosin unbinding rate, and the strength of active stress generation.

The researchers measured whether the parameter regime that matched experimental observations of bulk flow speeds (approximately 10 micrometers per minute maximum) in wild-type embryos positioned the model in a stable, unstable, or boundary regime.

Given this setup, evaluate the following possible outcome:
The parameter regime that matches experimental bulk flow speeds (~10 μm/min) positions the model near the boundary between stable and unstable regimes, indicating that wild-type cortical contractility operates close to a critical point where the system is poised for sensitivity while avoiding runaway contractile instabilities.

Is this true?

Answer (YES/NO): YES